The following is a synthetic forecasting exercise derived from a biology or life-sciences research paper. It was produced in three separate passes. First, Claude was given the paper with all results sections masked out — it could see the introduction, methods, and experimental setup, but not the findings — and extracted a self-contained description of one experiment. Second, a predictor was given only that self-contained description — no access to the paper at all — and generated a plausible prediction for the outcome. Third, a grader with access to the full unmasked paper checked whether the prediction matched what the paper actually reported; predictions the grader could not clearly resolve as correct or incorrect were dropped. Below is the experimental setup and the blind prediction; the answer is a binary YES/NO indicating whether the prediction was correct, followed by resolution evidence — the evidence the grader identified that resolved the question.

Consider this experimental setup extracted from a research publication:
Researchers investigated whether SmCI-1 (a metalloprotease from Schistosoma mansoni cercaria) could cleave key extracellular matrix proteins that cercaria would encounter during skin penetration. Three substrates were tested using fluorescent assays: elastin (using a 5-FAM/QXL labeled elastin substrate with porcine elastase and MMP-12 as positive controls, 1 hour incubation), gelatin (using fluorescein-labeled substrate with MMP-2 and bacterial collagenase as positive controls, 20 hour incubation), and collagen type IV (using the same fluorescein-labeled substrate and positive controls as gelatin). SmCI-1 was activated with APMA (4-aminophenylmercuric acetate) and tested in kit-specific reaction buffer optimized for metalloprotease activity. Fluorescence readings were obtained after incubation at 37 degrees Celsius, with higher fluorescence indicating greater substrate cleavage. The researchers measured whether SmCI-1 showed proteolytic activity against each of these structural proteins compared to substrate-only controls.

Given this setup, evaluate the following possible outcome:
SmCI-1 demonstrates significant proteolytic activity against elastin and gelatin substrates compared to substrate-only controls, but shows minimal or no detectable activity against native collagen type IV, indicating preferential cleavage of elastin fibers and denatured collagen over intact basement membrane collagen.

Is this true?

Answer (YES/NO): NO